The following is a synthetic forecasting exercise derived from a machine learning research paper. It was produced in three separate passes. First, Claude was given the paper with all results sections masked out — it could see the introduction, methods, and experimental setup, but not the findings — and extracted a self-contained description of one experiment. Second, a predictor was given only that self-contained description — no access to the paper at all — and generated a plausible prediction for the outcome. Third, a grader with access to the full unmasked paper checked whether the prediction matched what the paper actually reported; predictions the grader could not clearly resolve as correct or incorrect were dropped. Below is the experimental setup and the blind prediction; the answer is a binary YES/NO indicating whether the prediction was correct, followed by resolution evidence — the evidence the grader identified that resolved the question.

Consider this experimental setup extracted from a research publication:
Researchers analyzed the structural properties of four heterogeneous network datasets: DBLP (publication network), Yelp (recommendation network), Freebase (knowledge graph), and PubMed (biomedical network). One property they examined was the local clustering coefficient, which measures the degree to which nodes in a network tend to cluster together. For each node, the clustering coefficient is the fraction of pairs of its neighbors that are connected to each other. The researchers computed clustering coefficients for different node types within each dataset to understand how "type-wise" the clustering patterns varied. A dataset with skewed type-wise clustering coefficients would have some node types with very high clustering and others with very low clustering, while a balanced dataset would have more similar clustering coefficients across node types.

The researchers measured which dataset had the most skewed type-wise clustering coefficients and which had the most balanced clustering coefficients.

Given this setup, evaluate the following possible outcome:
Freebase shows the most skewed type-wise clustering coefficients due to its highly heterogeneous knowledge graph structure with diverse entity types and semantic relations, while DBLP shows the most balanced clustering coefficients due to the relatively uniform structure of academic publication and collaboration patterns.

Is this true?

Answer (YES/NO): NO